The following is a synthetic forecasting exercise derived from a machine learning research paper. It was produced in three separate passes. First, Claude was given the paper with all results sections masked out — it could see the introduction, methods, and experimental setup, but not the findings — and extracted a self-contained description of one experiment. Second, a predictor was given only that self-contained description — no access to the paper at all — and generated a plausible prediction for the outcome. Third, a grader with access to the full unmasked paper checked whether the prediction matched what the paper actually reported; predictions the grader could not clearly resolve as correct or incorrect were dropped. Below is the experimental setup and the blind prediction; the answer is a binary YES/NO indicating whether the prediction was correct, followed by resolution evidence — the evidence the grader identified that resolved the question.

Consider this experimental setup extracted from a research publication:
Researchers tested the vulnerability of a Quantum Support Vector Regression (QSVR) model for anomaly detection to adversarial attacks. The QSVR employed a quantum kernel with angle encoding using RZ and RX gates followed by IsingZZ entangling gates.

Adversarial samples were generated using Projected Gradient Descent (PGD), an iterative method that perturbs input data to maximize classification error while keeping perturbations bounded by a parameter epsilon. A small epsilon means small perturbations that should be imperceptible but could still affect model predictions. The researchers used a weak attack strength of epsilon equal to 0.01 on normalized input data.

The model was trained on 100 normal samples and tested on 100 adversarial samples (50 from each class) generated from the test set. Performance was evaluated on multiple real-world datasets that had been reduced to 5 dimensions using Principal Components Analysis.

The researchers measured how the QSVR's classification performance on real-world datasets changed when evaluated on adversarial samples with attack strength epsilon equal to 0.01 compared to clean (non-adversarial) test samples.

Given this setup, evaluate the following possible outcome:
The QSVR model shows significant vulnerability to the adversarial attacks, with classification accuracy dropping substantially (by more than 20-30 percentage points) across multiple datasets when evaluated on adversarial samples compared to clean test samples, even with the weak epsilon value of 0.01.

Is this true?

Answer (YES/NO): YES